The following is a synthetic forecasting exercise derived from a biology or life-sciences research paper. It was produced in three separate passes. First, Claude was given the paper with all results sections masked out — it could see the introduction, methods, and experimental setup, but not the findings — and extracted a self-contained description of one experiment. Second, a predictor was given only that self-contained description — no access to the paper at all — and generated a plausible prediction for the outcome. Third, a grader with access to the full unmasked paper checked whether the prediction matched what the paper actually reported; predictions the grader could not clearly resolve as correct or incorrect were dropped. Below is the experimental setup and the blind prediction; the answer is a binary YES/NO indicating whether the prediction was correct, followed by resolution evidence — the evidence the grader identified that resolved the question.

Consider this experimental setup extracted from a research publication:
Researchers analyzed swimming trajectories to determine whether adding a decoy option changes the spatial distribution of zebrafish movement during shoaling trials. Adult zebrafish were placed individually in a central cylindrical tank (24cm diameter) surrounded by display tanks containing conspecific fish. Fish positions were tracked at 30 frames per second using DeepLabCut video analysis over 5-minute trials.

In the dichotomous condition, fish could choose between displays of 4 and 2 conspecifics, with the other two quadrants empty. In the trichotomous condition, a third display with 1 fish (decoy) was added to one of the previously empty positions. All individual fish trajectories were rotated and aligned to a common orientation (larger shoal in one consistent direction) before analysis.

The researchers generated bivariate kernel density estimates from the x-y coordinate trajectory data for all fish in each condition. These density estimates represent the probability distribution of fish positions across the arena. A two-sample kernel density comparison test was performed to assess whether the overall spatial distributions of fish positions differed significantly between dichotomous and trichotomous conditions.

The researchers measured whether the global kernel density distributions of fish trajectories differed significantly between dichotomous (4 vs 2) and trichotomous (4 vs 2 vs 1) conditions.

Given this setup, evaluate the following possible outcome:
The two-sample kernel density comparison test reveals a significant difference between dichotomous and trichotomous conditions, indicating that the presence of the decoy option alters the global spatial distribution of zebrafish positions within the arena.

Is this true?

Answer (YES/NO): YES